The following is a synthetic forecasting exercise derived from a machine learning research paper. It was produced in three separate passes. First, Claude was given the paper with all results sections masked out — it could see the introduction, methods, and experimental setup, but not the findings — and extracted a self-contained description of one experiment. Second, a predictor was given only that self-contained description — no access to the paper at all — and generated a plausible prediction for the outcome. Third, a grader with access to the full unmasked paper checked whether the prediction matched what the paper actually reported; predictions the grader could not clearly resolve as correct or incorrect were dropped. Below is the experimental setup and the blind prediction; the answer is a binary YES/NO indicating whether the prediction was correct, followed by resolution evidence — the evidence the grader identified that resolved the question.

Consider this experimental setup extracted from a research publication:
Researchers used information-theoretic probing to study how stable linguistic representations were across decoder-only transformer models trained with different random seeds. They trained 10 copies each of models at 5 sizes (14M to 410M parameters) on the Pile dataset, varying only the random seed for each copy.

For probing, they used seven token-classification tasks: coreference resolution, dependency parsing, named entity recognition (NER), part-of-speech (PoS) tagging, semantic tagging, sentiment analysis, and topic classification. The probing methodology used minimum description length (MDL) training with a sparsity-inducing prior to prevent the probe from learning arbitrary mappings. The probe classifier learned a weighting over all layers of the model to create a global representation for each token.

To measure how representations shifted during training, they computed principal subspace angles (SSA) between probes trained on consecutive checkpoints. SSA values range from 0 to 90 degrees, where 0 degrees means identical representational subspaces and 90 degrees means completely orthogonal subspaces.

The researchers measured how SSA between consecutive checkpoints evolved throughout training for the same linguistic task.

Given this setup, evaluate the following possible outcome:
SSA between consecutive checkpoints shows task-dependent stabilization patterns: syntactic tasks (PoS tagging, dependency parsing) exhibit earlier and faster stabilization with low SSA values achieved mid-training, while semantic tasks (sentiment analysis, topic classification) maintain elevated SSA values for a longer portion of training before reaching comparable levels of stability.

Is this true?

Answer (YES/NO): NO